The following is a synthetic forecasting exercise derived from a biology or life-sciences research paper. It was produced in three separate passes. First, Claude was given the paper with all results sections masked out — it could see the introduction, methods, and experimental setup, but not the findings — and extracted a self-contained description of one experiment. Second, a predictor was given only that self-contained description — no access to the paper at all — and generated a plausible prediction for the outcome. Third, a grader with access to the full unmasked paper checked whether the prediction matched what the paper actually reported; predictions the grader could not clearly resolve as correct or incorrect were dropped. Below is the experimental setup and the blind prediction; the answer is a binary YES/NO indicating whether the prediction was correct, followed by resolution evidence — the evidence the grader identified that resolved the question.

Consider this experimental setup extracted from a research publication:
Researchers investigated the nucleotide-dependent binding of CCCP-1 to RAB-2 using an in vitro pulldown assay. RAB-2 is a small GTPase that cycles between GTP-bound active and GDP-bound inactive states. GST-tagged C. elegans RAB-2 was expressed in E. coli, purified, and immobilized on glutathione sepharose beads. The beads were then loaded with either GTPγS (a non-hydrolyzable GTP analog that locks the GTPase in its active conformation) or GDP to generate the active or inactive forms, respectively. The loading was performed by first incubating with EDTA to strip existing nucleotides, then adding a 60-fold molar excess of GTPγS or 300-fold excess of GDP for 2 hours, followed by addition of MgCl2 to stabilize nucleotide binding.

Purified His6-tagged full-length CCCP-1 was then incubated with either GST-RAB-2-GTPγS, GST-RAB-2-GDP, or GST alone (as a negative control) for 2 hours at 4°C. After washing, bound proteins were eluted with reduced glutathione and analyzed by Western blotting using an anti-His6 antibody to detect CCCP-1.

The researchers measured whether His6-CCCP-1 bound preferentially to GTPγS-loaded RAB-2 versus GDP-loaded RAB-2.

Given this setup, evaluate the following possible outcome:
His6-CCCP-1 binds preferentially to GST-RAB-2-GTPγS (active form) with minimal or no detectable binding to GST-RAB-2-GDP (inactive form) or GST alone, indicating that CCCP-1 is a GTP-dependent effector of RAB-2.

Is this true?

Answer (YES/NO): YES